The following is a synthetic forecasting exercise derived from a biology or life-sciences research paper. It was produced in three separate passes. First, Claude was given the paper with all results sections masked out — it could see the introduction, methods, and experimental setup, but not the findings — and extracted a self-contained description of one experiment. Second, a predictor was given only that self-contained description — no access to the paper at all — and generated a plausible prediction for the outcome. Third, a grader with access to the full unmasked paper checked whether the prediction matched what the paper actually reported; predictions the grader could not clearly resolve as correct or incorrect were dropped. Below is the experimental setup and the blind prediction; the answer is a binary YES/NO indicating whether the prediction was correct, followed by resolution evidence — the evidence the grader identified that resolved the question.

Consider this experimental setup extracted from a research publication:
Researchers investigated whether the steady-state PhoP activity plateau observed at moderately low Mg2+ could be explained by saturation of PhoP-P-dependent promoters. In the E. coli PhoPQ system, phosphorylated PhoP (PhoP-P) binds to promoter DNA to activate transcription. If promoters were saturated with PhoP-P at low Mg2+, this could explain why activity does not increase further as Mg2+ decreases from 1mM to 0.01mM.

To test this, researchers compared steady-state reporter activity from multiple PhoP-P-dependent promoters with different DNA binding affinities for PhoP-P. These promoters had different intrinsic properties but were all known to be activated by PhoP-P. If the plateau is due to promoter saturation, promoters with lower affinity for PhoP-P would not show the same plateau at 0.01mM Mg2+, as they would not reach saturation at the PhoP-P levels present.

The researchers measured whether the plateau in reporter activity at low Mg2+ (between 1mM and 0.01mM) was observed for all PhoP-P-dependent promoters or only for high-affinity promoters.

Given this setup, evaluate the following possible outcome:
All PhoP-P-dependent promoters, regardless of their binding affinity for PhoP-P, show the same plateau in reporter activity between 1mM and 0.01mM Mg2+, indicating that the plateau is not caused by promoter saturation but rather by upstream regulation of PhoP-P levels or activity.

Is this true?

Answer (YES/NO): YES